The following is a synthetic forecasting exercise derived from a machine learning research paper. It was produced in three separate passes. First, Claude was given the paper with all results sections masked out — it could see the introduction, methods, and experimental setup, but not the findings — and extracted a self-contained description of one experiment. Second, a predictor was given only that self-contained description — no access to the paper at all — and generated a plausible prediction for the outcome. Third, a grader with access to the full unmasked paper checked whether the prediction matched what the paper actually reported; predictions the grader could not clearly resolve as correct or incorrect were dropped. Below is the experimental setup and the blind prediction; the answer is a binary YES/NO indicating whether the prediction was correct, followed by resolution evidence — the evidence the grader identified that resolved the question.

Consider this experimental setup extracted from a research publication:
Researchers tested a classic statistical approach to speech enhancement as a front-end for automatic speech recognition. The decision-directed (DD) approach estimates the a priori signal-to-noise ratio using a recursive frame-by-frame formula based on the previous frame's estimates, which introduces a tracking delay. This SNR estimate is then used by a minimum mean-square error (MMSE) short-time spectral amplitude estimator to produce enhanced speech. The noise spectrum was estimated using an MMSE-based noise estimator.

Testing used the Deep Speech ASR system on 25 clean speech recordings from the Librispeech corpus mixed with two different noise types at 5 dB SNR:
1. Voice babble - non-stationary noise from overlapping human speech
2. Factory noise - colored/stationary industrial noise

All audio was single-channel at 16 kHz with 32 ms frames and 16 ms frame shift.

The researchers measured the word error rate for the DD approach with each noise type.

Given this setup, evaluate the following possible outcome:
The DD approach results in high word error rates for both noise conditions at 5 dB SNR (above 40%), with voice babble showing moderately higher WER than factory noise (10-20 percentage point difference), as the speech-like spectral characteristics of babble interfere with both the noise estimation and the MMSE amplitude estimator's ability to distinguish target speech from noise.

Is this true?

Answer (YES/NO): YES